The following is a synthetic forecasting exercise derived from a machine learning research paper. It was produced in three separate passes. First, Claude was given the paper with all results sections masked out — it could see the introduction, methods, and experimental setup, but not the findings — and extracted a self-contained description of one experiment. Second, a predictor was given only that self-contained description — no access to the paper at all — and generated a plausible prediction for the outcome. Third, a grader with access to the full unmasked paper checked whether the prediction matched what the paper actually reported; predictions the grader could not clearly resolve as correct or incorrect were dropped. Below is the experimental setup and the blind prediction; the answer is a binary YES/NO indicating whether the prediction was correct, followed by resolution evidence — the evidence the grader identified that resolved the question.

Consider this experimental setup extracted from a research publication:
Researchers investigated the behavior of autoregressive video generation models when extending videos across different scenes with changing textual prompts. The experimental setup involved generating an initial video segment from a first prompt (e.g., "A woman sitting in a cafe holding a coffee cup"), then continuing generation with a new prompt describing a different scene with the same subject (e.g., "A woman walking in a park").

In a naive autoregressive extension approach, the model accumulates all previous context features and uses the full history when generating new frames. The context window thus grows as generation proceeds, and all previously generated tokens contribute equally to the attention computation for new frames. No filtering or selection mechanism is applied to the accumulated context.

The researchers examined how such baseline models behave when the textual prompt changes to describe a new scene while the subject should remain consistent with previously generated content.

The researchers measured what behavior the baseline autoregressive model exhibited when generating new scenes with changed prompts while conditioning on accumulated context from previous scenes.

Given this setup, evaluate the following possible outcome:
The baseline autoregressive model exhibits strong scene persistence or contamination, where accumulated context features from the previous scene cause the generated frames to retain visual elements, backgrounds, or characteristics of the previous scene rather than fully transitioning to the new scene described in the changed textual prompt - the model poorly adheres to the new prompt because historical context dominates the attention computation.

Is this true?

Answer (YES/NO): YES